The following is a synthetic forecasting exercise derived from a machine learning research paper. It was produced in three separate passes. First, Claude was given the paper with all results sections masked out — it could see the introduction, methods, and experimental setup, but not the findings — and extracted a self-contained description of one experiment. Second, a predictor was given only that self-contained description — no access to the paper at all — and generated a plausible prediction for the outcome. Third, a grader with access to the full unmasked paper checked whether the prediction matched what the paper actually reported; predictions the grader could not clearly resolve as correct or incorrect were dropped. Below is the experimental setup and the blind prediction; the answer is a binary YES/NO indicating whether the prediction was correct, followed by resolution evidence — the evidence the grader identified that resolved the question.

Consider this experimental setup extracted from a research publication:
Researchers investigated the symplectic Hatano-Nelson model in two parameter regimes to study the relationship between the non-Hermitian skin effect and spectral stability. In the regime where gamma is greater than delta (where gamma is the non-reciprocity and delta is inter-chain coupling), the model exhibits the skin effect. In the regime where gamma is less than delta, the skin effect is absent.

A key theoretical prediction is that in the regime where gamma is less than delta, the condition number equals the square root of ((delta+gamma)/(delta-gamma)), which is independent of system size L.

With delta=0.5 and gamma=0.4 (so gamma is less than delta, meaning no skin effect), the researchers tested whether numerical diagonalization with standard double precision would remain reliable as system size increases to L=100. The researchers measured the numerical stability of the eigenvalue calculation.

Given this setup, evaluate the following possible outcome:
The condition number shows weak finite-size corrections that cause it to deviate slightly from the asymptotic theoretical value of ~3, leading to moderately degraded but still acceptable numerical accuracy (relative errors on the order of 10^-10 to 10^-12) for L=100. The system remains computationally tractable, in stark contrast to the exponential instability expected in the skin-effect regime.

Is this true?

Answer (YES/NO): NO